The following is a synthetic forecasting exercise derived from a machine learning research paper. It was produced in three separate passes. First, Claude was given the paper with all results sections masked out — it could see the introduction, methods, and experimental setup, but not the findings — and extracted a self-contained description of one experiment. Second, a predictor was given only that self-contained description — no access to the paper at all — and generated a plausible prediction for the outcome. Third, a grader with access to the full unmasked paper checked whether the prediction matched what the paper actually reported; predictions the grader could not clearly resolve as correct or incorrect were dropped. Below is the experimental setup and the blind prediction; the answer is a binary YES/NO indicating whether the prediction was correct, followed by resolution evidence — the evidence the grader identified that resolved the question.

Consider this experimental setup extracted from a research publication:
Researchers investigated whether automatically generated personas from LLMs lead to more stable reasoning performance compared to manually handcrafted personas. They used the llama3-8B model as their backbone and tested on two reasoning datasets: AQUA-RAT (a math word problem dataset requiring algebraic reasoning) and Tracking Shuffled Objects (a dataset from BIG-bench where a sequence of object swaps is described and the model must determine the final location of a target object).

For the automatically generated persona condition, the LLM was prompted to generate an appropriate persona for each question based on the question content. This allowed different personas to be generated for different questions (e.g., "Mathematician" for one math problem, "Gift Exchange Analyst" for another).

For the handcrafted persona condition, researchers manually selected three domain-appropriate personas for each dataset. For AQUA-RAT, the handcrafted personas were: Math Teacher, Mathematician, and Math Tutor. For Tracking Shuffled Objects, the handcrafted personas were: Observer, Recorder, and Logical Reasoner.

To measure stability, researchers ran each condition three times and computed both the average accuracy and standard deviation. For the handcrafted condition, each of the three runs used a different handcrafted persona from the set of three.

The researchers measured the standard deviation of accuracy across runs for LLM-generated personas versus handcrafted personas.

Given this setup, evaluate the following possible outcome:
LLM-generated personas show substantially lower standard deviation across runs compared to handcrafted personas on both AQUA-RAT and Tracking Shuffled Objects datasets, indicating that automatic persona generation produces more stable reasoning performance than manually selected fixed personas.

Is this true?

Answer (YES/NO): YES